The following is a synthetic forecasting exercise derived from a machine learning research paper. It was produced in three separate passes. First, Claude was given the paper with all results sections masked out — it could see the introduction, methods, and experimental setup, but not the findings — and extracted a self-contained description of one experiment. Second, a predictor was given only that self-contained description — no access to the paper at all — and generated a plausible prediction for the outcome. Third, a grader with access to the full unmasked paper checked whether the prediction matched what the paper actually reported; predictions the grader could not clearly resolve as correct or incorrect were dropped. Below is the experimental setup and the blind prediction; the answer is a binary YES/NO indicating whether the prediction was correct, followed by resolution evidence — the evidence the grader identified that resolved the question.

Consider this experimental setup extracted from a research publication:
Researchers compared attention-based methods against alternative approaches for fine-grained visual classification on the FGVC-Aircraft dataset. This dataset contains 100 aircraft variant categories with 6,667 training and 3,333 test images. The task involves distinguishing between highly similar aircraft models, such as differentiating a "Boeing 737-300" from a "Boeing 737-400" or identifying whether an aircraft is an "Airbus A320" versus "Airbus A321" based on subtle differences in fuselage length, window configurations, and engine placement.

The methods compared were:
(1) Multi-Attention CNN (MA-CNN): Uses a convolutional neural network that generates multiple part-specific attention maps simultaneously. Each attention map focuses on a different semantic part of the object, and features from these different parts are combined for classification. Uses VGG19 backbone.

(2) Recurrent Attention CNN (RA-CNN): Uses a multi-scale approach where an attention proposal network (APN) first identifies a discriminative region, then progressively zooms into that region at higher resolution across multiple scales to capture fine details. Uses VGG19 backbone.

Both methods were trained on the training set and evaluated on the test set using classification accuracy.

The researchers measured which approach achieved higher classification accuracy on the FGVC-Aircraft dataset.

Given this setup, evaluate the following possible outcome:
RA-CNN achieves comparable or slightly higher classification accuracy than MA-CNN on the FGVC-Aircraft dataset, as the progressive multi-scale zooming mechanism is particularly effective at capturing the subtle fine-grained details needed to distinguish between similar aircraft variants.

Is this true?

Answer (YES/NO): NO